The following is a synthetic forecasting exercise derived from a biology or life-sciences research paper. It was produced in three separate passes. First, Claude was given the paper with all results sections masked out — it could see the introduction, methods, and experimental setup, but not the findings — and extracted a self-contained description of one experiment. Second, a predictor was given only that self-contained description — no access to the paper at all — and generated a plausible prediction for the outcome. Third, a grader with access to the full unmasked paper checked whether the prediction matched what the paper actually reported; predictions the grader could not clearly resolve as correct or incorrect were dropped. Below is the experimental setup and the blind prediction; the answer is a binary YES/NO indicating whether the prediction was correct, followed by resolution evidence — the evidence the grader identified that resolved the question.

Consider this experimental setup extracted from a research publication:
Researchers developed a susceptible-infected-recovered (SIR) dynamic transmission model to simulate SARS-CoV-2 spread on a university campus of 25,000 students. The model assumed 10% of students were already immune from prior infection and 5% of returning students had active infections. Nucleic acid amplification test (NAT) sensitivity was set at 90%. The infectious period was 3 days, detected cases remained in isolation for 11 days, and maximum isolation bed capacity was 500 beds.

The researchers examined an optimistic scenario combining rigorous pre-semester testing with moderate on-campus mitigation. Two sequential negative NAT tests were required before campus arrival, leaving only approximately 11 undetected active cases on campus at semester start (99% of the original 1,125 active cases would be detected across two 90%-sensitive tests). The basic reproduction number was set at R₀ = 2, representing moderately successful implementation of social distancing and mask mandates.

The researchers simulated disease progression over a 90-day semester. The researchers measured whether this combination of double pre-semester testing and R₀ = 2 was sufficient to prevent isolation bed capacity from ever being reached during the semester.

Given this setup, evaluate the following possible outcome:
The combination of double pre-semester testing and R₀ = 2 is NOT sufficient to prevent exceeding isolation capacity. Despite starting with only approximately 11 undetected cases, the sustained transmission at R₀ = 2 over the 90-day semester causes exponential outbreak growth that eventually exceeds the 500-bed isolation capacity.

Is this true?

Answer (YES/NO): YES